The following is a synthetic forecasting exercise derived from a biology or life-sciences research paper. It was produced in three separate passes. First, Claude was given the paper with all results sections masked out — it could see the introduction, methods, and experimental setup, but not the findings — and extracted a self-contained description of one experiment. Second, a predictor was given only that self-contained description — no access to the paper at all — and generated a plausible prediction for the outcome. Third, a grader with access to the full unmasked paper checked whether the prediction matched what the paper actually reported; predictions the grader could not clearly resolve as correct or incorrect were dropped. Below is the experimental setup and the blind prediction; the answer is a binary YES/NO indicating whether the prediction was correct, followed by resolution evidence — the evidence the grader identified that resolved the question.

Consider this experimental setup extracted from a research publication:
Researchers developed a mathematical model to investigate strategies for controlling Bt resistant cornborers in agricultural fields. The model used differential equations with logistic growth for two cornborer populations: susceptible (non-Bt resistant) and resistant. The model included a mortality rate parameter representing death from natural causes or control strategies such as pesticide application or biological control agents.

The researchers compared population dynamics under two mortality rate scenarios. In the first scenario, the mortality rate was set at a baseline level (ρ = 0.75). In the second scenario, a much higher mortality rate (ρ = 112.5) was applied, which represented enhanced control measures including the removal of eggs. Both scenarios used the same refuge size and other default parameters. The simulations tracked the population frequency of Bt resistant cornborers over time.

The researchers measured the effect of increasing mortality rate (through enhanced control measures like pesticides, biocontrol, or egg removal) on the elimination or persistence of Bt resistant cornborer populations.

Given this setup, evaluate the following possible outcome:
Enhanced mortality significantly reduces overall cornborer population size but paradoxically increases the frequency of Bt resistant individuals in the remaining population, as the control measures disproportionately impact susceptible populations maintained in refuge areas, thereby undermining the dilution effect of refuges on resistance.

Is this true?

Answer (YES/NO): NO